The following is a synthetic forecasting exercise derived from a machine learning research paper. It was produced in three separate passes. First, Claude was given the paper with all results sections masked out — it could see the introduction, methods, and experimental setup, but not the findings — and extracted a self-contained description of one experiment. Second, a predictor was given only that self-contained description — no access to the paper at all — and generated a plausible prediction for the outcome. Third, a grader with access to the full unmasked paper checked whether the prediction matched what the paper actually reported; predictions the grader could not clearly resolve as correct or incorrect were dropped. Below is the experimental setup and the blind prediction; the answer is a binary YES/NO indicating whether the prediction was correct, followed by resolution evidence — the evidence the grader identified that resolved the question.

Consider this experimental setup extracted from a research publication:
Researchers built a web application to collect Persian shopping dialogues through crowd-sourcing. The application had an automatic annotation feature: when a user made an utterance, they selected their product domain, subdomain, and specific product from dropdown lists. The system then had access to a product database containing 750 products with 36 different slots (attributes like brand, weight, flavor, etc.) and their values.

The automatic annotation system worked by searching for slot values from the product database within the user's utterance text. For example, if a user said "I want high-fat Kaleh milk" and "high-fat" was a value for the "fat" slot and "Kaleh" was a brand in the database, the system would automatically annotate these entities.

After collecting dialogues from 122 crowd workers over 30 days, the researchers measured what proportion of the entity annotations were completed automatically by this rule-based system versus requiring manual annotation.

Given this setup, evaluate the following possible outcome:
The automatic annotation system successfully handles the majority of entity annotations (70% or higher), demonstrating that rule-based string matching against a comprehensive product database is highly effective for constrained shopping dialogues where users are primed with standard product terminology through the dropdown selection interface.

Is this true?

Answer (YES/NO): NO